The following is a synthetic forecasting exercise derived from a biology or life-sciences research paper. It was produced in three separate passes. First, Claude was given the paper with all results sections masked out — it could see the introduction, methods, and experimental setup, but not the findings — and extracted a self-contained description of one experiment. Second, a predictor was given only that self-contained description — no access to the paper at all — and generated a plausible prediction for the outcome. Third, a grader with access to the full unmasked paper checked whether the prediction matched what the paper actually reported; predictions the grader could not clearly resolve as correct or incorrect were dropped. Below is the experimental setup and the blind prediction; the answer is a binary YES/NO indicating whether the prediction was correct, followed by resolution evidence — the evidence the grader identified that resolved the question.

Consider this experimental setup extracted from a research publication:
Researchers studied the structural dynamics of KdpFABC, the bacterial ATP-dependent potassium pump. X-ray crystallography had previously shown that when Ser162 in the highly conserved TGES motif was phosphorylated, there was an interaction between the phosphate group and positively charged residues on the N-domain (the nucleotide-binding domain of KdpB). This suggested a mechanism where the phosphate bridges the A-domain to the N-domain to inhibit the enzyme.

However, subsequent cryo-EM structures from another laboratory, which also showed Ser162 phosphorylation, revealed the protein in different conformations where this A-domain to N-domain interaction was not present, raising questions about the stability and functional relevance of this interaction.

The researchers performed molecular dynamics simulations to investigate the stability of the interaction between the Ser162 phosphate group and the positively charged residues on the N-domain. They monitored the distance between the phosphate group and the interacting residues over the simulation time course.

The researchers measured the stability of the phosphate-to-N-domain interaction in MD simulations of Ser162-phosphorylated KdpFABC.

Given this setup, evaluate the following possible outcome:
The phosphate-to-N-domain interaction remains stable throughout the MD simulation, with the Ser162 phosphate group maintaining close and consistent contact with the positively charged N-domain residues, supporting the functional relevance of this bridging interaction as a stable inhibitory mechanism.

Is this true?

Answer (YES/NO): NO